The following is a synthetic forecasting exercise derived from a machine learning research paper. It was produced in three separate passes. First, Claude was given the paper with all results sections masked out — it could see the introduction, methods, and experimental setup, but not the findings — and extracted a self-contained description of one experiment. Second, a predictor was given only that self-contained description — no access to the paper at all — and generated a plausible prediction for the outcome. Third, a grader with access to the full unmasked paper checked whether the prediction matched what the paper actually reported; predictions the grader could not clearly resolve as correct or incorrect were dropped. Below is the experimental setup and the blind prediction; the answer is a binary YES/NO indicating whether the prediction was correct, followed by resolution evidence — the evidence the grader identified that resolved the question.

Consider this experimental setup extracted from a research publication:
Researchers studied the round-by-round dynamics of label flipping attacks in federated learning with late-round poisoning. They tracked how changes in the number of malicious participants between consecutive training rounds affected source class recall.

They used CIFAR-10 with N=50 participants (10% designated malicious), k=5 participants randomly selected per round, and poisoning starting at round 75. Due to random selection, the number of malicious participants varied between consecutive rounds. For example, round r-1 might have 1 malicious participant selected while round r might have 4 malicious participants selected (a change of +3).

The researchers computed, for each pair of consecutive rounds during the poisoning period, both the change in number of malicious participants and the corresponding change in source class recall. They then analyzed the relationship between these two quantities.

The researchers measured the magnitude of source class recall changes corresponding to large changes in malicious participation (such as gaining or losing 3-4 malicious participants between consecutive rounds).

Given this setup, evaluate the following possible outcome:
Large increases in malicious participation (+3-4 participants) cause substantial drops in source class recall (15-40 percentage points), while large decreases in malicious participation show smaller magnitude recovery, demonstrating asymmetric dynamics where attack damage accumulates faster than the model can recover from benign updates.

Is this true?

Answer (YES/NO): NO